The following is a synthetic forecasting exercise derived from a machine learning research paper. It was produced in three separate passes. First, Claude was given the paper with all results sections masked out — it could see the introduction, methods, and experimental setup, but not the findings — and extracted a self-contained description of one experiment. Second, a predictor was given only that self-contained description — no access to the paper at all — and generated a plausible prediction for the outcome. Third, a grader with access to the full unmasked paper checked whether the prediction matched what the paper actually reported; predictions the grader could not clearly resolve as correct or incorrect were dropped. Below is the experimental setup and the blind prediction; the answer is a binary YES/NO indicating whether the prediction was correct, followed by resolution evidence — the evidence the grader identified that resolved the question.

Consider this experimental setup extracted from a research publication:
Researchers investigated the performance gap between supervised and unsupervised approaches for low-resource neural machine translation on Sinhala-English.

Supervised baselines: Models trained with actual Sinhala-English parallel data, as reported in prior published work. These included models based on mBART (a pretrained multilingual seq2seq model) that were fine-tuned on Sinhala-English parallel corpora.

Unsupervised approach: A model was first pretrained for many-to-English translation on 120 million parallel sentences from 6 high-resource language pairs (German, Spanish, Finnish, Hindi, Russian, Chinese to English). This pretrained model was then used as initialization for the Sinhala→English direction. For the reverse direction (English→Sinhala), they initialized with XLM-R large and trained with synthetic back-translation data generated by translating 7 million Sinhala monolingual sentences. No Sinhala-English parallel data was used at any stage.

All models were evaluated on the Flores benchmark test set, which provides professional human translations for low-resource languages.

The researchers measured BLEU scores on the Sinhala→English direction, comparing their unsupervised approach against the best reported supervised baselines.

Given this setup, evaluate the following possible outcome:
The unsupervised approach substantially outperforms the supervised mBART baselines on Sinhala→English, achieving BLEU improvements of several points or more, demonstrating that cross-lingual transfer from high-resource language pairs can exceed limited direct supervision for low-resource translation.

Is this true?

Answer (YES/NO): NO